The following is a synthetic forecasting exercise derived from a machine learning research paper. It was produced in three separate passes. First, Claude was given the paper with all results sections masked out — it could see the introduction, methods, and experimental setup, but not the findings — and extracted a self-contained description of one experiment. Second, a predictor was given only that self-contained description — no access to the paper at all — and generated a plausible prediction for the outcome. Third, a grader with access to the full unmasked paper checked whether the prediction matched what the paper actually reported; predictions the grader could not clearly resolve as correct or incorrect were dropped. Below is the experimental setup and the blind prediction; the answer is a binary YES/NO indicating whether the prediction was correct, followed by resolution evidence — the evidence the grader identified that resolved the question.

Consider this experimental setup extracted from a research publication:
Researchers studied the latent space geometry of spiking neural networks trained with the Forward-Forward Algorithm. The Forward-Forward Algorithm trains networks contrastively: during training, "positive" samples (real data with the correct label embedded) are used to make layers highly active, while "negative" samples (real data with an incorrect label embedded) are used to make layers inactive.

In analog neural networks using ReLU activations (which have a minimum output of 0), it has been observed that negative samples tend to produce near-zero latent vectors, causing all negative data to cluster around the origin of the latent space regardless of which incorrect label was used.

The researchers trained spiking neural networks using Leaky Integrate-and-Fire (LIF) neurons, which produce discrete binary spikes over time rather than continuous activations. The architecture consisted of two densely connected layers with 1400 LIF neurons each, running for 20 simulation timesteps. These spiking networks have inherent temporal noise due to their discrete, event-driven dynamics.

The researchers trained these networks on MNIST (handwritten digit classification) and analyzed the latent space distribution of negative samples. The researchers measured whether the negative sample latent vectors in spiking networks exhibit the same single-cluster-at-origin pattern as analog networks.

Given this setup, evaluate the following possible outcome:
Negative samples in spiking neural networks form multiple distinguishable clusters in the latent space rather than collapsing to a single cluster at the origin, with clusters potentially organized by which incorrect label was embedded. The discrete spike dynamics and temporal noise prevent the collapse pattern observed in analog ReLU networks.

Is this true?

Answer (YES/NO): YES